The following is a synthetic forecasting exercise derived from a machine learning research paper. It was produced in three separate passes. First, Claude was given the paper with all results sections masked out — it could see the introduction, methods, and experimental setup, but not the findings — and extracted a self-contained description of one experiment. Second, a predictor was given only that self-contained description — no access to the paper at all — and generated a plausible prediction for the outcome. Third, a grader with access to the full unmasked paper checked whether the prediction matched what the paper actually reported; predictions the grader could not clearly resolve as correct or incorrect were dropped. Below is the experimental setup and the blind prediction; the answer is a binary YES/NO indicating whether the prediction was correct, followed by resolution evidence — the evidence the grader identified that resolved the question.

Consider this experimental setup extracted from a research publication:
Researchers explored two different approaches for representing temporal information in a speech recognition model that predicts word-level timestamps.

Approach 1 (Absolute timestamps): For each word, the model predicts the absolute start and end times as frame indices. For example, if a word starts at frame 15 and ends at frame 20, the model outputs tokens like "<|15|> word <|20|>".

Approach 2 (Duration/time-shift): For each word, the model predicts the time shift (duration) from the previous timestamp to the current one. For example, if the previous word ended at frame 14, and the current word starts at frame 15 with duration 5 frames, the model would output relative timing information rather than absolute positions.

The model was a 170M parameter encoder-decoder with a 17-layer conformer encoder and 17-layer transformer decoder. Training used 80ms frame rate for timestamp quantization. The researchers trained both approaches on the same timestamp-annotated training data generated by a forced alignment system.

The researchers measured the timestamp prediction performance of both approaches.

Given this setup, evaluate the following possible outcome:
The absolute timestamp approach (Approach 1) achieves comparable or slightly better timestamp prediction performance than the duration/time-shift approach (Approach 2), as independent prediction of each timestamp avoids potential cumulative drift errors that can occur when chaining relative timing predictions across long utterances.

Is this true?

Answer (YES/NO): NO